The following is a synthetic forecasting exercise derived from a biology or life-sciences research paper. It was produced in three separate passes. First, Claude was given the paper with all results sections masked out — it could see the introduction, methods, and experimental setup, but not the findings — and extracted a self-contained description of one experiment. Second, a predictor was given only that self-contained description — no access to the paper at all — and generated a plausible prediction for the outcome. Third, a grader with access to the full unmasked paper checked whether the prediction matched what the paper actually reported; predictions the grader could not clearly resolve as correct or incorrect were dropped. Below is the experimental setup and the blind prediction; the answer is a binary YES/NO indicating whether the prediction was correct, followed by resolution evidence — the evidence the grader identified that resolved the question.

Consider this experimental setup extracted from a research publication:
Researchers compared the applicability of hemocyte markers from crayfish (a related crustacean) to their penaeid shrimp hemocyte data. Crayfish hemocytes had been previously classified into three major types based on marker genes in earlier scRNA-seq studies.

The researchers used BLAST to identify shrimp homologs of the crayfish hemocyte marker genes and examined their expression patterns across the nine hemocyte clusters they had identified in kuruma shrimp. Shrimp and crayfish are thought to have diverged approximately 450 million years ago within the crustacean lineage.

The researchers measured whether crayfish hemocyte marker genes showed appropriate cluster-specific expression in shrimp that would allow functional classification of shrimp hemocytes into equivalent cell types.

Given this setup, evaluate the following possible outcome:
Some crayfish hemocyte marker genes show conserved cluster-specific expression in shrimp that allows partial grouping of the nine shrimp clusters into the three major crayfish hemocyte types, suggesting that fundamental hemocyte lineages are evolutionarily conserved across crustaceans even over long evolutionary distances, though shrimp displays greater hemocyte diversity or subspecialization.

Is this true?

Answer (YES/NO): NO